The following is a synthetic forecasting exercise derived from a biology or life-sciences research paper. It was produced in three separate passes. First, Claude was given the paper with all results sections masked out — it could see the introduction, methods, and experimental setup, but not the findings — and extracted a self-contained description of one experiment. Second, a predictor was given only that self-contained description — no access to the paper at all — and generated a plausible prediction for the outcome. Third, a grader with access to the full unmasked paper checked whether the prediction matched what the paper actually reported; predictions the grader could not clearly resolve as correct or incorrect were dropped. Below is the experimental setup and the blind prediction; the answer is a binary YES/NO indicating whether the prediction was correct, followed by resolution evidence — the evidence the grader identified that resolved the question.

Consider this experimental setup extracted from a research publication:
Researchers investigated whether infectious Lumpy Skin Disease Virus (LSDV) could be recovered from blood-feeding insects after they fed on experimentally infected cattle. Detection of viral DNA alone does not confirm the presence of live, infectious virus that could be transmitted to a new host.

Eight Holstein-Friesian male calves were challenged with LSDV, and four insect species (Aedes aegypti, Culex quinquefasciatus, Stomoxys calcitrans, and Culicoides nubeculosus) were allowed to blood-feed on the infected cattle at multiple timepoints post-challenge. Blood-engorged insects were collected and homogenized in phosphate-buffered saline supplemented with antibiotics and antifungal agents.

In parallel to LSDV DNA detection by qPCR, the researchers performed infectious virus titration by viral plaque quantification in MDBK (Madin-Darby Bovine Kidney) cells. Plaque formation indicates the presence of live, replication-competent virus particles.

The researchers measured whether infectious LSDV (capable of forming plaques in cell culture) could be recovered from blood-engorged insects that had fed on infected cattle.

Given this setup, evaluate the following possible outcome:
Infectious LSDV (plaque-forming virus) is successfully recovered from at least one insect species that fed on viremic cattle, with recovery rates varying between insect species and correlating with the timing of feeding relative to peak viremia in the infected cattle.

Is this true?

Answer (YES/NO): NO